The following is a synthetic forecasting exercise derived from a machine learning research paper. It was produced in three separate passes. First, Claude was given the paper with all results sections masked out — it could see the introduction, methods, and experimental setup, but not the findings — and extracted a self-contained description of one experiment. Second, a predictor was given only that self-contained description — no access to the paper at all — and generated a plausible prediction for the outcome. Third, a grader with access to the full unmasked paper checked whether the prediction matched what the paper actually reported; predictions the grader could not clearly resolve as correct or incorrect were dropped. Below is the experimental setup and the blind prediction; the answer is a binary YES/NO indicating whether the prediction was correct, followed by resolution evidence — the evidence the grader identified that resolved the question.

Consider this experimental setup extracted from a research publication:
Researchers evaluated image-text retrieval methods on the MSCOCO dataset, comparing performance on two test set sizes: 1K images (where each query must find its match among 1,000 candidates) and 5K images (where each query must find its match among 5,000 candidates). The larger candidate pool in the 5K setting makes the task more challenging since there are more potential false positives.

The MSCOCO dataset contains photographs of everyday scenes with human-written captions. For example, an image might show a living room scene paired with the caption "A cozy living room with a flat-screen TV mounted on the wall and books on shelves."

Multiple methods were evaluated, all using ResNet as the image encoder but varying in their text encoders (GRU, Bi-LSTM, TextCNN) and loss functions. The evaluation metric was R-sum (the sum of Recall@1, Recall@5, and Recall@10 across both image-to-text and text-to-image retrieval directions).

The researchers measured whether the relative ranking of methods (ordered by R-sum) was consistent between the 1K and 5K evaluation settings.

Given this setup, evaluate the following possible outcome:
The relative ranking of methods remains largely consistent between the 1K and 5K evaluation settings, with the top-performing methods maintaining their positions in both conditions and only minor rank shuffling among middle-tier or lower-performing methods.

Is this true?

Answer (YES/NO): YES